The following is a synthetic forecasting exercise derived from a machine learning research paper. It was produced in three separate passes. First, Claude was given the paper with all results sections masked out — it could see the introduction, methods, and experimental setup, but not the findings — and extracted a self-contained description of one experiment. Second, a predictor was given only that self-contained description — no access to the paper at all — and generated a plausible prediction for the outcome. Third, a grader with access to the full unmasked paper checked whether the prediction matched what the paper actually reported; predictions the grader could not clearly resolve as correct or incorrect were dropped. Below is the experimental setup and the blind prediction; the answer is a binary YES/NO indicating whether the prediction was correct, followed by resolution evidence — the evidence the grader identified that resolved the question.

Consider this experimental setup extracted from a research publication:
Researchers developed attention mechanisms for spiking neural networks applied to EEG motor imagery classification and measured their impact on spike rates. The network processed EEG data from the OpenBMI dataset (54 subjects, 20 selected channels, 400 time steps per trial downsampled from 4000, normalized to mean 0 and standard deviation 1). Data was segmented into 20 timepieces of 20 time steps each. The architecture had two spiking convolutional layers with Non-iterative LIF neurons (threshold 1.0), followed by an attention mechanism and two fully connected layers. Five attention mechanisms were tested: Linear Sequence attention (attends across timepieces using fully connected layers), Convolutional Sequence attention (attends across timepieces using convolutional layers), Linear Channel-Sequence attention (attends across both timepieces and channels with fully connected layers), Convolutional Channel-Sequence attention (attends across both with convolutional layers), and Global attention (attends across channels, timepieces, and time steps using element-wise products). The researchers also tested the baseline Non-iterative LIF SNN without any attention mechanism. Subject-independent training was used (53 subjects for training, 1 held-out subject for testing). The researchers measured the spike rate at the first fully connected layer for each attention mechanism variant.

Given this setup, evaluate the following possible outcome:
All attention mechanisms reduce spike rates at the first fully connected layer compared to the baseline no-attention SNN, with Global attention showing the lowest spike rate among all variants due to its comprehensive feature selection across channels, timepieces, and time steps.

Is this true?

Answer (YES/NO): NO